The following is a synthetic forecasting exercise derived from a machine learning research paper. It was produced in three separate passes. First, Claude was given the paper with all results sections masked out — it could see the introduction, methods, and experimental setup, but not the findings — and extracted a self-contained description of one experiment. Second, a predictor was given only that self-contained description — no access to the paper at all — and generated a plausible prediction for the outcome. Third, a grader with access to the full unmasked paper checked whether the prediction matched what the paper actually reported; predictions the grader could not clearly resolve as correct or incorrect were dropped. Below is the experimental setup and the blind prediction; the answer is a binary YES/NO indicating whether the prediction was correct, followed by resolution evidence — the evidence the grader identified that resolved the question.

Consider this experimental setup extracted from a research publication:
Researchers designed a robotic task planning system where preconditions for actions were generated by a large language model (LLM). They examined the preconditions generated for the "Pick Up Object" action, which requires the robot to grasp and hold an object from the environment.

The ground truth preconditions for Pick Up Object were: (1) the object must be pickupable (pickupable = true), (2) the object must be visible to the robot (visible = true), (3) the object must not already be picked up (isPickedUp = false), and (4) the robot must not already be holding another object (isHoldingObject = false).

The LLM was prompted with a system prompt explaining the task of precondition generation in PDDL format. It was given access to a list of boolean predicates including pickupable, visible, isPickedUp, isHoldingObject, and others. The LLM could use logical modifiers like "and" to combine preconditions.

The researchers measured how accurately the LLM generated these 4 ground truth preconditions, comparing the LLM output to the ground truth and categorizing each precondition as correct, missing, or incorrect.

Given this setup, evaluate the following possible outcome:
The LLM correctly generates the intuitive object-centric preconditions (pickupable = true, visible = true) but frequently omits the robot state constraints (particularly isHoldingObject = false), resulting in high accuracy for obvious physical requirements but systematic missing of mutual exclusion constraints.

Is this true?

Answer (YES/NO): NO